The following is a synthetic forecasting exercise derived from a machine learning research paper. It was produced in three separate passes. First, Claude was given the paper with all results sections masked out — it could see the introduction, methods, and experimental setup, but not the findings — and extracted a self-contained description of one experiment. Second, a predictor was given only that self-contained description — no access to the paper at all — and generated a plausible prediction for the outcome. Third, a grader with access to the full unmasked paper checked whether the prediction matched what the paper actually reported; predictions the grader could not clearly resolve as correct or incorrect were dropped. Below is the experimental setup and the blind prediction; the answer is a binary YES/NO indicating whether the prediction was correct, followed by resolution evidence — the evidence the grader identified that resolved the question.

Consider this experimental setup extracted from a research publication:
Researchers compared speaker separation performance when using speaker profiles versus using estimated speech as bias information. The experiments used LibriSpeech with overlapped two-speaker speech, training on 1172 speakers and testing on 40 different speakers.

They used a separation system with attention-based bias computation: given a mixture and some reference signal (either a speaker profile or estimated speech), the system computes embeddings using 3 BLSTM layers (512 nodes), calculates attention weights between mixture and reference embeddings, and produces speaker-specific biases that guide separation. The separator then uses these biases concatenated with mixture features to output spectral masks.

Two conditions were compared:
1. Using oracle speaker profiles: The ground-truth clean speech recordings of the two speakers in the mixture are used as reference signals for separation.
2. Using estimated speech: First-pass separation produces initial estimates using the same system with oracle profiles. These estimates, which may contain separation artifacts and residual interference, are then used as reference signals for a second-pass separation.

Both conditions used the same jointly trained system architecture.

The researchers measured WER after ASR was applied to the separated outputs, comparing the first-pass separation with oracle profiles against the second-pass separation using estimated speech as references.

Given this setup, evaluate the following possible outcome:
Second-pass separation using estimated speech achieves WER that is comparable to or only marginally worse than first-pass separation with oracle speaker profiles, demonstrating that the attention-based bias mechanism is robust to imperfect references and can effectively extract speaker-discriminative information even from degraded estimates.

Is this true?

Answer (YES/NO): NO